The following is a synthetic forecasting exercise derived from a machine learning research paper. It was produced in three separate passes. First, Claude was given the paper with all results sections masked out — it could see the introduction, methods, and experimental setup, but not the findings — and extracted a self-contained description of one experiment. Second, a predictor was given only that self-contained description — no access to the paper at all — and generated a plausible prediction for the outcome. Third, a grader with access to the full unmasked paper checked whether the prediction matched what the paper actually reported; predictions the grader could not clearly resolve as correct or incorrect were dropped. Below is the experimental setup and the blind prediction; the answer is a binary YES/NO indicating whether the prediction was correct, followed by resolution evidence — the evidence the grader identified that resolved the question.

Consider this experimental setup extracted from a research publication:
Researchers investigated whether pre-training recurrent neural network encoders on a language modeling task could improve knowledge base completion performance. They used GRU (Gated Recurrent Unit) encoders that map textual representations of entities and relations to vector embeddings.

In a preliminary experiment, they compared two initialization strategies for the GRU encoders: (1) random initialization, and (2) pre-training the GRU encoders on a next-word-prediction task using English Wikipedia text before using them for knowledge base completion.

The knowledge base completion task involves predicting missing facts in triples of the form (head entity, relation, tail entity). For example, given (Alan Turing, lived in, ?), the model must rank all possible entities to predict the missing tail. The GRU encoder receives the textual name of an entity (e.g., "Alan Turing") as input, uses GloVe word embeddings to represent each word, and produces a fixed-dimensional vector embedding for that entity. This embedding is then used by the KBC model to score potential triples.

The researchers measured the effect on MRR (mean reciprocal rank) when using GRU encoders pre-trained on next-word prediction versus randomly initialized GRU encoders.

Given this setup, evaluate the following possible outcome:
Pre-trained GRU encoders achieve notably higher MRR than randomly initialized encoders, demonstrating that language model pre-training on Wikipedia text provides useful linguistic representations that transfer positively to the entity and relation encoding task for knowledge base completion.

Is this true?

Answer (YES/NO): NO